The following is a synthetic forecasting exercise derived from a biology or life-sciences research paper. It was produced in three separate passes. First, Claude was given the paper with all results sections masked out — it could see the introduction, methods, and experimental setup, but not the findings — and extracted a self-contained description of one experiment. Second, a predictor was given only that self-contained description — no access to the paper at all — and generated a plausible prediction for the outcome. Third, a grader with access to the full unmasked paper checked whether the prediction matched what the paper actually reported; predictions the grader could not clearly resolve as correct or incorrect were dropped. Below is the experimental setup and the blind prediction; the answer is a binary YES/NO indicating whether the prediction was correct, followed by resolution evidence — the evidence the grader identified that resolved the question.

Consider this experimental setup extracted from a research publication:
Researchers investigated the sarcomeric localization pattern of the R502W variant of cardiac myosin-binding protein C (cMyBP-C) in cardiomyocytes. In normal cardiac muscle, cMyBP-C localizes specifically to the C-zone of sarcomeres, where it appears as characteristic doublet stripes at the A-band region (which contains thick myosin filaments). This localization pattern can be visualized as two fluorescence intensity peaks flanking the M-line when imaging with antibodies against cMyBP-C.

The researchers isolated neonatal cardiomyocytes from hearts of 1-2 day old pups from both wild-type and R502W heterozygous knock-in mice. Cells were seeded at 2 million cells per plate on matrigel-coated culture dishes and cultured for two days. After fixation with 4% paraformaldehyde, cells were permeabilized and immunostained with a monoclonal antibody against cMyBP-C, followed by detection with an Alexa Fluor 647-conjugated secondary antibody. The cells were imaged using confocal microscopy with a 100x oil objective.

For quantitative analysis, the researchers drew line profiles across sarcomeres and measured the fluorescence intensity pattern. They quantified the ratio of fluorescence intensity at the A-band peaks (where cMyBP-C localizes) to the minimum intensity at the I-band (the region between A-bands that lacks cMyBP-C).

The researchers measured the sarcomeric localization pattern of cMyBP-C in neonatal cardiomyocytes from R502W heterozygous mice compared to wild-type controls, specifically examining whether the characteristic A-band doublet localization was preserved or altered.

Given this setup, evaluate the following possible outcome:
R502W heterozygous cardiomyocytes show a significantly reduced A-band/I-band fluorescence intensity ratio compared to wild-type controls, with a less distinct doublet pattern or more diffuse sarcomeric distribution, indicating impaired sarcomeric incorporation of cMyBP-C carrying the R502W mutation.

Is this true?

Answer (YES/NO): NO